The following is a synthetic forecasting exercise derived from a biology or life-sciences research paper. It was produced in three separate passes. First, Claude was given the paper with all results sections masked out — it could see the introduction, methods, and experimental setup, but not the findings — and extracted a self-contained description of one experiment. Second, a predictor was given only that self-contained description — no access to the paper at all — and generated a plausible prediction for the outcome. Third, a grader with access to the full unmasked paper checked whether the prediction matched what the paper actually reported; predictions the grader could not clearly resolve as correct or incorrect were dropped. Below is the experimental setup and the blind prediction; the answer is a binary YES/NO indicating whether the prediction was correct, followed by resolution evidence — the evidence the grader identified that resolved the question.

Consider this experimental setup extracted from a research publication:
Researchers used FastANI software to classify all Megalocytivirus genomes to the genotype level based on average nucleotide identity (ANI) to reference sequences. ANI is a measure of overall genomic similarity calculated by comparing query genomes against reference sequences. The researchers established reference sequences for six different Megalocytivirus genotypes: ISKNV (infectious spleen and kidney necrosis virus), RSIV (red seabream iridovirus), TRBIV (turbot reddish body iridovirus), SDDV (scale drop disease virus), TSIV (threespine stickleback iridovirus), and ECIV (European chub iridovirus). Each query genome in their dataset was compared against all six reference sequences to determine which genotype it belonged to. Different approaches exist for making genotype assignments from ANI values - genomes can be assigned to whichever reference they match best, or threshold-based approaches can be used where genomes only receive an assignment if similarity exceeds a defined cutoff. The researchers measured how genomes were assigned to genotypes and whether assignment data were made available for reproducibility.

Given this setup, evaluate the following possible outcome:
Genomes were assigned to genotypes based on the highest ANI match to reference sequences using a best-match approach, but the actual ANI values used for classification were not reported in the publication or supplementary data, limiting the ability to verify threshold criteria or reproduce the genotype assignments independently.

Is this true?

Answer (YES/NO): NO